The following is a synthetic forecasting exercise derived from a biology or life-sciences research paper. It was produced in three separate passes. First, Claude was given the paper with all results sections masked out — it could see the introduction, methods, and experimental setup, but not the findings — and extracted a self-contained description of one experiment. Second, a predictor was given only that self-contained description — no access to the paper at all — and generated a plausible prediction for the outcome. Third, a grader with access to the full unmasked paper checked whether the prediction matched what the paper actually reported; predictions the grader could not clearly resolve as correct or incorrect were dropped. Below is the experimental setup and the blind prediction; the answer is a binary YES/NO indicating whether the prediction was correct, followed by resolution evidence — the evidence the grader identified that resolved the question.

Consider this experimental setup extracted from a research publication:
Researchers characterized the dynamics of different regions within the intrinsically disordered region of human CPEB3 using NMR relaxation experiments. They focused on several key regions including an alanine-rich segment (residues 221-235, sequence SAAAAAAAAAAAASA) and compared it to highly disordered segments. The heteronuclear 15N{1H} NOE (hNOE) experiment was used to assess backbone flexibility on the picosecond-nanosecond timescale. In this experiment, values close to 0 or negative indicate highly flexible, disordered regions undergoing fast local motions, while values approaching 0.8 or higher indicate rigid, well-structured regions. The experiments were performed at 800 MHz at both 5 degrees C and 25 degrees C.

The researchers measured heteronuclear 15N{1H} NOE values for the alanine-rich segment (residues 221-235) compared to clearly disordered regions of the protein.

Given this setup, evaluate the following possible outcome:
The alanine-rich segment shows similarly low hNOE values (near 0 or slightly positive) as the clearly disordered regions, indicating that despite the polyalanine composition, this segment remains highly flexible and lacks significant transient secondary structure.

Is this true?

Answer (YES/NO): NO